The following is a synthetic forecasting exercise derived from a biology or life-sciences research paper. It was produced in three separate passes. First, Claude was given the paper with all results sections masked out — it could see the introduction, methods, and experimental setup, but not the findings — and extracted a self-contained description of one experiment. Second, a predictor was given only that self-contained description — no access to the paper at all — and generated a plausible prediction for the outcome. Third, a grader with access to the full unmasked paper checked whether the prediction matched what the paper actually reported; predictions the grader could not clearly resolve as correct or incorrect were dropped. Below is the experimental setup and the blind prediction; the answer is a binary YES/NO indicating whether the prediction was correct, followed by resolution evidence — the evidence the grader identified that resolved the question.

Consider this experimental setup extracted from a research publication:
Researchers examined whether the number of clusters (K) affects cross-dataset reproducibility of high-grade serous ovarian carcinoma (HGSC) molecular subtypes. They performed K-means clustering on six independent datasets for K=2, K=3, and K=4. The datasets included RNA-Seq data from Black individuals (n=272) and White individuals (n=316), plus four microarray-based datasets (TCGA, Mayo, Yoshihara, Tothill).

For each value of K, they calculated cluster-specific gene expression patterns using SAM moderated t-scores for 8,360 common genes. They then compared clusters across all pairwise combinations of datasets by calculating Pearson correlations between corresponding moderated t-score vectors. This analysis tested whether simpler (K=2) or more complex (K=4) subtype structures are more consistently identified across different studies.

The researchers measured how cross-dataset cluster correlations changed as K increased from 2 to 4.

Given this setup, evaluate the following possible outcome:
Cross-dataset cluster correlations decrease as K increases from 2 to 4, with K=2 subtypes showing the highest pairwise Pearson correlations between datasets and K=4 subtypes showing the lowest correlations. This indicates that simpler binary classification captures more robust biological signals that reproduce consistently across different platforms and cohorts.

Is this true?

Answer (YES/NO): NO